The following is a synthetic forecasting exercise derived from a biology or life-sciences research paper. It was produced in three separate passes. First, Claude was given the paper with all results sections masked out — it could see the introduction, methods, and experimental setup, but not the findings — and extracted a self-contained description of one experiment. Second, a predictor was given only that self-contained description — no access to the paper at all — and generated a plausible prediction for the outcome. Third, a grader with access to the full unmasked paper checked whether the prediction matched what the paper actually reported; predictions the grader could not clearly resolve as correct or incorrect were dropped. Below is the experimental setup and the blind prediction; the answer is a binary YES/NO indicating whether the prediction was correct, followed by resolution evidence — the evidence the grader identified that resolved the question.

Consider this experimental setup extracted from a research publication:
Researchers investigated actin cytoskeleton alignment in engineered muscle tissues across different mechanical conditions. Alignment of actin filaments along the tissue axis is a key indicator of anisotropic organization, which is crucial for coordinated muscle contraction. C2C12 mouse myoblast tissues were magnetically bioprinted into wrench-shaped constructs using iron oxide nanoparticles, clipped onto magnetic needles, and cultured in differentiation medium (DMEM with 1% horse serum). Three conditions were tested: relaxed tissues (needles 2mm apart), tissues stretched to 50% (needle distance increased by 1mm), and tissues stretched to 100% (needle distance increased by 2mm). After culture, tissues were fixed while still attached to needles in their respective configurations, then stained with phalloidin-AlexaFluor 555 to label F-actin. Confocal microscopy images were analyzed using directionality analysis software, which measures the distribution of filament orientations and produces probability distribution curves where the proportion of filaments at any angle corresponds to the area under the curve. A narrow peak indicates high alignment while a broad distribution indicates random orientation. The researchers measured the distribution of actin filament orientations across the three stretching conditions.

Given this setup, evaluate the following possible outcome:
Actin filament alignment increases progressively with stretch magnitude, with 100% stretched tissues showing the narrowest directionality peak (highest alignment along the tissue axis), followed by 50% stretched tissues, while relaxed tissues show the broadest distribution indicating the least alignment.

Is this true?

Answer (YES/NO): YES